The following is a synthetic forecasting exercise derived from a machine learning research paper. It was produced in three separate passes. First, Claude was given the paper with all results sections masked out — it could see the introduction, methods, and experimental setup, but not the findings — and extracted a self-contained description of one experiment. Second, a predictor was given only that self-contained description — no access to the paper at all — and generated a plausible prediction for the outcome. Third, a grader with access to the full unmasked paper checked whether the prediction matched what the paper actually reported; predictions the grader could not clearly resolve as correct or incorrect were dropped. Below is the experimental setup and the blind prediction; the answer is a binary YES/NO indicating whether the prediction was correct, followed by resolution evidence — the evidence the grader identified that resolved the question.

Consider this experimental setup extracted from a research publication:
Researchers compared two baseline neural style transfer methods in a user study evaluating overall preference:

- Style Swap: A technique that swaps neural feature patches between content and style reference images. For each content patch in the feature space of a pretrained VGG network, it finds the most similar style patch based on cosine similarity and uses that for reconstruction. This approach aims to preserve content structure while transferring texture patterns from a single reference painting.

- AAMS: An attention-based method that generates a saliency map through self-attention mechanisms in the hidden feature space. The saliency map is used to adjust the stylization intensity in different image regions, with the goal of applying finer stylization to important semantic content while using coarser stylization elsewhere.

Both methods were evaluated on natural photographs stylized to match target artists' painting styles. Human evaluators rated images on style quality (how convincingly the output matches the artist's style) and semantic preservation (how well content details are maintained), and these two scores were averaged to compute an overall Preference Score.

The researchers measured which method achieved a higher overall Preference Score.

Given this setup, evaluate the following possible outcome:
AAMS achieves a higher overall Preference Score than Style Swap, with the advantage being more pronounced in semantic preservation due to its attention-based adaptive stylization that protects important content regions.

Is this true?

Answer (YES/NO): NO